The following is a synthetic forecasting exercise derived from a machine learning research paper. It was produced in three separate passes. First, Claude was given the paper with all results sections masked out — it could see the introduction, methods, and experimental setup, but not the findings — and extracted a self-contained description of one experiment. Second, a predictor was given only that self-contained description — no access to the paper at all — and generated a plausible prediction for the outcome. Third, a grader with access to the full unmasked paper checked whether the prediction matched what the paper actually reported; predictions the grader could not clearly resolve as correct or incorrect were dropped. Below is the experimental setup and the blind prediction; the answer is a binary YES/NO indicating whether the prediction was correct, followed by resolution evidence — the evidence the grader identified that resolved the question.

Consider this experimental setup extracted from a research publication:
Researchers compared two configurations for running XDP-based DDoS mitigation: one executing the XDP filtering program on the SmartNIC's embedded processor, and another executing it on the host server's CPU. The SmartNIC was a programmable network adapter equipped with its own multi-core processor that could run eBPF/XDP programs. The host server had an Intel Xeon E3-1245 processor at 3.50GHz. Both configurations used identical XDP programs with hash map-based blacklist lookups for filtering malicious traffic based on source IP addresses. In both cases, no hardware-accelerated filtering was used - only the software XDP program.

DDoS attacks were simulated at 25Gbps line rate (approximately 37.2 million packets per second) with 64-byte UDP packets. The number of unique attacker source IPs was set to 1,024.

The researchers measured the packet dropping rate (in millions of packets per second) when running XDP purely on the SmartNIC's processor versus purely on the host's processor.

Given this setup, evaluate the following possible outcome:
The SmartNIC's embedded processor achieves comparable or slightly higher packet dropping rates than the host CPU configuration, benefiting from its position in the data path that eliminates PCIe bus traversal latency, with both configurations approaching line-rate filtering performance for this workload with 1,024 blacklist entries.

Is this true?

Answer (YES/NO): NO